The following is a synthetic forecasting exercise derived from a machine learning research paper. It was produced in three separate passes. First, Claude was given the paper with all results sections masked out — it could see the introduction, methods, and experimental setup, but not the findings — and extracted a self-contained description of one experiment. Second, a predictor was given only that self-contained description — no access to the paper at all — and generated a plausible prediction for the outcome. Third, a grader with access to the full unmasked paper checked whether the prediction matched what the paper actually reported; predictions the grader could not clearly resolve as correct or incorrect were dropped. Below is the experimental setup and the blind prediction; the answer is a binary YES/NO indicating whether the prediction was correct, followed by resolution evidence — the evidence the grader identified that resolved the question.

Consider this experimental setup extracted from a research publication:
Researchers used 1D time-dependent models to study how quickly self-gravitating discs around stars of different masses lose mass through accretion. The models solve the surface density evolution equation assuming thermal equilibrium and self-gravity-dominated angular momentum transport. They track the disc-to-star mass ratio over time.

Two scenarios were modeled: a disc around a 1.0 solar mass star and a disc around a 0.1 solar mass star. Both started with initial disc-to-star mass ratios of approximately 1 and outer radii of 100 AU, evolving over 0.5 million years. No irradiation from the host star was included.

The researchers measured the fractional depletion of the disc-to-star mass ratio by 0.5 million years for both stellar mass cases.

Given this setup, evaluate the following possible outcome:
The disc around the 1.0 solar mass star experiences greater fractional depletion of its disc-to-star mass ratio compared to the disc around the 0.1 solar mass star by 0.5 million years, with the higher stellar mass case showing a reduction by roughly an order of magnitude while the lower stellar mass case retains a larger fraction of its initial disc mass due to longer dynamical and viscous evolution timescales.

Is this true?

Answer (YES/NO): NO